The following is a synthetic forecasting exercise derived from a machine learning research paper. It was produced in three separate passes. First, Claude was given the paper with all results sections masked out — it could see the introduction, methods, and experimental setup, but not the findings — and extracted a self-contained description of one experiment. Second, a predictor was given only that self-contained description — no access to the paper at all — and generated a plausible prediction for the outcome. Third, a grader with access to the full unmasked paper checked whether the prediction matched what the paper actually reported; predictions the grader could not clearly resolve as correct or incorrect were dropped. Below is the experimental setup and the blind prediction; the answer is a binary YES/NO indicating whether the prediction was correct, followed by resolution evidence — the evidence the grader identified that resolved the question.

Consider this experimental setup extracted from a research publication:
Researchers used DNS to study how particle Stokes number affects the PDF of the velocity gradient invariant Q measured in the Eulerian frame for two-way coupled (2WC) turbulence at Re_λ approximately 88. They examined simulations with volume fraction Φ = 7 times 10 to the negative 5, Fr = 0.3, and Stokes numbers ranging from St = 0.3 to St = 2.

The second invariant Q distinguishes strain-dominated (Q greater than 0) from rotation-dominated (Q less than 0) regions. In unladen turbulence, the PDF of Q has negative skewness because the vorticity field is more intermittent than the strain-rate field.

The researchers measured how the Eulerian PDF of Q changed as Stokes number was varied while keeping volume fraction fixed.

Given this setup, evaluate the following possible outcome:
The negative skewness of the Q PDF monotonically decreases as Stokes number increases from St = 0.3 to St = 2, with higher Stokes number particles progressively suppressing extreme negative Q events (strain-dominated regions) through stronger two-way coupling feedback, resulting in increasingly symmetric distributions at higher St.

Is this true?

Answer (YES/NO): NO